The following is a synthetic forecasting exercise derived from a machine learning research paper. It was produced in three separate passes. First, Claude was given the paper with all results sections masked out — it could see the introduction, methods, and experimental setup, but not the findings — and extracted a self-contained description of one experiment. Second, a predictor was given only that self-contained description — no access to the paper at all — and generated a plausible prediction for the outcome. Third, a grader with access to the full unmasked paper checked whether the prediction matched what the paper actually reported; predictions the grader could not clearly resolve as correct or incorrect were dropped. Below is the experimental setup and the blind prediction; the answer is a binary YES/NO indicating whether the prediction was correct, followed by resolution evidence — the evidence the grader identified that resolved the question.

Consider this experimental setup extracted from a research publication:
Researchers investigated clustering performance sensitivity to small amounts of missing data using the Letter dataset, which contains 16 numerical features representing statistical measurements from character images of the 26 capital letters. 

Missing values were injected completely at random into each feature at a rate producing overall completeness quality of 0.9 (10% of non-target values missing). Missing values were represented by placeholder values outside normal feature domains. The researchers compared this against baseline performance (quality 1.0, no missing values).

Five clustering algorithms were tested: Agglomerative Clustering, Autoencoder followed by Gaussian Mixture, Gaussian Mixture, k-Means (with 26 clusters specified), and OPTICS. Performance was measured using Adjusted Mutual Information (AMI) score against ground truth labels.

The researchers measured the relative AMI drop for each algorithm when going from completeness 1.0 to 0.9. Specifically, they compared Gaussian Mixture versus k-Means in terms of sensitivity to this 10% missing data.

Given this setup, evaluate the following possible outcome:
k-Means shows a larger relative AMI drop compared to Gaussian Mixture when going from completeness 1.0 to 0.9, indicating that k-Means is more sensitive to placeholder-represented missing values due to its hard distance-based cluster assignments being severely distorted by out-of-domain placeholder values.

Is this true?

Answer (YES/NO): NO